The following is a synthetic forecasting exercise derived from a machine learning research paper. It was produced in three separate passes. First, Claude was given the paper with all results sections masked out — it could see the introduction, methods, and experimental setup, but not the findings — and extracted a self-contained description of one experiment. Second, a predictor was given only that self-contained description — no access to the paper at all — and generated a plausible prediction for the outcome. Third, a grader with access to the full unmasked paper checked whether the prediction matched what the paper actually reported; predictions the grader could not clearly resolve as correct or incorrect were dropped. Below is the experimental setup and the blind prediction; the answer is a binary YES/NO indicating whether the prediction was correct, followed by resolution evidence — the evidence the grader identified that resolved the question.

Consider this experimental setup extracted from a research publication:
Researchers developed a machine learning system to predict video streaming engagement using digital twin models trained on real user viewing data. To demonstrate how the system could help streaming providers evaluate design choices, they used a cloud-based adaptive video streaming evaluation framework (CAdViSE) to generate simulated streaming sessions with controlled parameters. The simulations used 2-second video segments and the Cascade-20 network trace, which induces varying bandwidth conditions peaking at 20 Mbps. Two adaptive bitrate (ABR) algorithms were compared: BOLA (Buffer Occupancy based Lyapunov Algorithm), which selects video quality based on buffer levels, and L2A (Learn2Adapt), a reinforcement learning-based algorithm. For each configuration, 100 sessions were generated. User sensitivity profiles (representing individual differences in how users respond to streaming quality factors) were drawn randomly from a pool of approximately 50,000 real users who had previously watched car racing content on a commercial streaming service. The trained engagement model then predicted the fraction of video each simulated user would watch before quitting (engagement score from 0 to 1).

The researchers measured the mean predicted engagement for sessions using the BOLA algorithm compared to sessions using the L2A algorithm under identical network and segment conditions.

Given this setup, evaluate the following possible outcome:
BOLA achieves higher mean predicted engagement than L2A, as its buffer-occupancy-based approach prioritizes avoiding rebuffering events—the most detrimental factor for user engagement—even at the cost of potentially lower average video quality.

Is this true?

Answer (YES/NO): YES